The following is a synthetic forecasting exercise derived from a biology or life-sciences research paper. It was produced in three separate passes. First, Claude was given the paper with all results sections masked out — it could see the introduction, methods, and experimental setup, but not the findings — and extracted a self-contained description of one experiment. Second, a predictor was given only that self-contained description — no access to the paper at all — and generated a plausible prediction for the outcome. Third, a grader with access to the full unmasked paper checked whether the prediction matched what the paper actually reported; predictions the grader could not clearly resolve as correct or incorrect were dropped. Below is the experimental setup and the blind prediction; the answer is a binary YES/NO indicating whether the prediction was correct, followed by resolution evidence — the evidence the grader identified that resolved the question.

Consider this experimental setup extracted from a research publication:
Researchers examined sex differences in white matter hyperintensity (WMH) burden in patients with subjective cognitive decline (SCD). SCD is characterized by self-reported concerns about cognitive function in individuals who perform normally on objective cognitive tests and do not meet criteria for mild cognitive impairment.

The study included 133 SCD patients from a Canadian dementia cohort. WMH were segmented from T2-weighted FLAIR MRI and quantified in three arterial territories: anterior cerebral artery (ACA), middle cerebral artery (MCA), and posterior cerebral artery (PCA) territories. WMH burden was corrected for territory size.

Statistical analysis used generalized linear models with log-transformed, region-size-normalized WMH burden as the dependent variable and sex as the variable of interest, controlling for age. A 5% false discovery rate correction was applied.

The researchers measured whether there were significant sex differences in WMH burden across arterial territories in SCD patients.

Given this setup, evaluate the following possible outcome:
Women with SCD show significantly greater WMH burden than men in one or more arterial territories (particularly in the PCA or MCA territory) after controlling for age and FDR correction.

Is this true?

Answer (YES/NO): NO